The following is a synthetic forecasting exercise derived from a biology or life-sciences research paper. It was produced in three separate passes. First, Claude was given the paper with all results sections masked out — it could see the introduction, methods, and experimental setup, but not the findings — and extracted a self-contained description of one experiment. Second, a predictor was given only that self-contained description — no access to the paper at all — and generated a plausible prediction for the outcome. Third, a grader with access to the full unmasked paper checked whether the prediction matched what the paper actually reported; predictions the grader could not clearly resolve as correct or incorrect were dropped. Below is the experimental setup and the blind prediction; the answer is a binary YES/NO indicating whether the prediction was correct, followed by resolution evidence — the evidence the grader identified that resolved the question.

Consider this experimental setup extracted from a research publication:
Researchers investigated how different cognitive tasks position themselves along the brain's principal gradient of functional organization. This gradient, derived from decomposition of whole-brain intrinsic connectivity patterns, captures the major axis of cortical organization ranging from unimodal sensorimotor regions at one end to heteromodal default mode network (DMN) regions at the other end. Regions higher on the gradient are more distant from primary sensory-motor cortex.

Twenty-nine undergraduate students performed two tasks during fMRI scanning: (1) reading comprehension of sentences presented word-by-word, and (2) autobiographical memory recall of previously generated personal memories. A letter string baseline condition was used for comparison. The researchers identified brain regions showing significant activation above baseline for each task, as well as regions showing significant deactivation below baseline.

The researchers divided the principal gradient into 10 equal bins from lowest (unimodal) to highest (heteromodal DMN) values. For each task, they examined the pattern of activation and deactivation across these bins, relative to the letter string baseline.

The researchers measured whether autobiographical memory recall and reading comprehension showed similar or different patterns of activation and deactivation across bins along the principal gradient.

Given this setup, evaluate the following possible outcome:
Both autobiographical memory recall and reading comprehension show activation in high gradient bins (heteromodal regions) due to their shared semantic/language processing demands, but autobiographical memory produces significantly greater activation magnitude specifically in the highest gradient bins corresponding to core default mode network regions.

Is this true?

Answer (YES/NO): NO